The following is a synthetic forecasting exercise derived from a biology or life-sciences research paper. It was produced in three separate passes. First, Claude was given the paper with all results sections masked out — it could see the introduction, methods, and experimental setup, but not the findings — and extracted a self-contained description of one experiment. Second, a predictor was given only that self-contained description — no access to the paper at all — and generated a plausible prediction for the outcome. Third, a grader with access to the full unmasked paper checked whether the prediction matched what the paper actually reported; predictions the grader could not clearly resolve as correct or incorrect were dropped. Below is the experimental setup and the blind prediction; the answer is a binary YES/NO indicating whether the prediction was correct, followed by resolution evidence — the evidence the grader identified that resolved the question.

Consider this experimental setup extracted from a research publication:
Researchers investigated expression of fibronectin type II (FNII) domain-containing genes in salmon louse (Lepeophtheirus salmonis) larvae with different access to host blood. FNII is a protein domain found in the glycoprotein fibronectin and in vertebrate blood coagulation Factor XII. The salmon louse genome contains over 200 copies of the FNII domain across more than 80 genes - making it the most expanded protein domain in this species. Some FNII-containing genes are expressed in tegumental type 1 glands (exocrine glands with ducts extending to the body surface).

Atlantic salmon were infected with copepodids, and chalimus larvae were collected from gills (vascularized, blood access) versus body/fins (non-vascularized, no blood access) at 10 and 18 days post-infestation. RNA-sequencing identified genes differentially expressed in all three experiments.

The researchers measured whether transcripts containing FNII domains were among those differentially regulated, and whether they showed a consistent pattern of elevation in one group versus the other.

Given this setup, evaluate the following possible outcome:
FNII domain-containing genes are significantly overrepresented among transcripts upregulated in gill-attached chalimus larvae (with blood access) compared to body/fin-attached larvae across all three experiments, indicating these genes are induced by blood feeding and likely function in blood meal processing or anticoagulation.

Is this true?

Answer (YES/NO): NO